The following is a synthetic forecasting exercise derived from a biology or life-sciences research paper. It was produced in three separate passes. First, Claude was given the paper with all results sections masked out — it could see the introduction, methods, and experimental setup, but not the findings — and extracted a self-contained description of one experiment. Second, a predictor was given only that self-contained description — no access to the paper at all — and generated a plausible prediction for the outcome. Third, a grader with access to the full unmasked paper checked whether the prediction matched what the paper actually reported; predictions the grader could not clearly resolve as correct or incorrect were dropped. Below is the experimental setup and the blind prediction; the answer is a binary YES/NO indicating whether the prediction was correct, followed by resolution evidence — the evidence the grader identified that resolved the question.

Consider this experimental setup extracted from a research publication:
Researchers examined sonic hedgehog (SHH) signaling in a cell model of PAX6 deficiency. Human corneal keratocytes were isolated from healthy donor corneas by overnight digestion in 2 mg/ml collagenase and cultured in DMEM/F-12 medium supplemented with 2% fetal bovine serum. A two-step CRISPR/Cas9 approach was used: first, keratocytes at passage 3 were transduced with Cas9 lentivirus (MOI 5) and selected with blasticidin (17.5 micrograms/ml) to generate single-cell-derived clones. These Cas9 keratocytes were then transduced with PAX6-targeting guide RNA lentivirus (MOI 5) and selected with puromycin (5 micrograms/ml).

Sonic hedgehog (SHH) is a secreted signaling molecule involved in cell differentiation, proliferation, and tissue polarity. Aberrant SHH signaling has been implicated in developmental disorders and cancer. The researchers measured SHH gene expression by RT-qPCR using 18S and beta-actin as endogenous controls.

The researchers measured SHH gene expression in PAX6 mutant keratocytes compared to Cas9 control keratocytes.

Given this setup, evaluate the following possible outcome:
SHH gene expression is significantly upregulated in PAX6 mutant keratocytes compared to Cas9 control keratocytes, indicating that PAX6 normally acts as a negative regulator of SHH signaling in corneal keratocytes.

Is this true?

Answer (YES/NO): YES